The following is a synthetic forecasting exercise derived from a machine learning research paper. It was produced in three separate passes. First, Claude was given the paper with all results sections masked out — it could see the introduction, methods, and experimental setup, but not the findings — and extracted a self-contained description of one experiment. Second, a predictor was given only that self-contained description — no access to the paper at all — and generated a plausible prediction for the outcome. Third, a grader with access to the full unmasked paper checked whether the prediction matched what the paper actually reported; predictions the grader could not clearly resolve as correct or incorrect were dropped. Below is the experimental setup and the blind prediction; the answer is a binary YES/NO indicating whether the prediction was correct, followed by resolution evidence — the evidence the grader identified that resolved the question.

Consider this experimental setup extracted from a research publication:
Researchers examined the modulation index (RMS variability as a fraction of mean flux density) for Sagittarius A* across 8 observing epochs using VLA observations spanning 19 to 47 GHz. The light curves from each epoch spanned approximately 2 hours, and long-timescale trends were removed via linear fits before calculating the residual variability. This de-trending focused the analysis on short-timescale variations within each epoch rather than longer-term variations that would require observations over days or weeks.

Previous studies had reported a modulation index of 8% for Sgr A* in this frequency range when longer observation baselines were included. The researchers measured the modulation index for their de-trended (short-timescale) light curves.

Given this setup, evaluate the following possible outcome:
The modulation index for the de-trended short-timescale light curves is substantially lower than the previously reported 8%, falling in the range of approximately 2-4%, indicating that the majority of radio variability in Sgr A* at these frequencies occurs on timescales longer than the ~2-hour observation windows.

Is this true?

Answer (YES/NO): NO